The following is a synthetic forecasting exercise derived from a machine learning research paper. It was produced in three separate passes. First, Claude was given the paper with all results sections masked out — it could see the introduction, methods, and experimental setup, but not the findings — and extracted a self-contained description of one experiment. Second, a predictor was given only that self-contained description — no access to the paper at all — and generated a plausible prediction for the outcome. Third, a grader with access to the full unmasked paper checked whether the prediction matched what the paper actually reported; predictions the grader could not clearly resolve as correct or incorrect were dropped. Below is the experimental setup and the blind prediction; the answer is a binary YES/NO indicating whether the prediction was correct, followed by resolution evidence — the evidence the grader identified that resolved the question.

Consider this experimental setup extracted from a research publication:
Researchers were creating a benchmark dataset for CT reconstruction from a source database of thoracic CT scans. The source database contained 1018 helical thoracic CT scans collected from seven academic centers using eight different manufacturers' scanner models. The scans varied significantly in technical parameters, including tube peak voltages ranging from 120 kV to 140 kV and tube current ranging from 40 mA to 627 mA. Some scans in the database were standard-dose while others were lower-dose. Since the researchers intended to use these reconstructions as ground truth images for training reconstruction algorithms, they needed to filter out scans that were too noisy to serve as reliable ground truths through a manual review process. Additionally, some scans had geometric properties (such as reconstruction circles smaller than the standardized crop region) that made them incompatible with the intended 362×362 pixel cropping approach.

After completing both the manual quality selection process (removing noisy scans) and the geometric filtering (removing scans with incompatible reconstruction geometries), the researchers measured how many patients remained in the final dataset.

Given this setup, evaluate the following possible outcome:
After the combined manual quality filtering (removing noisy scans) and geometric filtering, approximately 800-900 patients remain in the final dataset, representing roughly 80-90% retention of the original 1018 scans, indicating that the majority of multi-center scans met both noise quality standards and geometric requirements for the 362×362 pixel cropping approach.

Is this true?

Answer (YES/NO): NO